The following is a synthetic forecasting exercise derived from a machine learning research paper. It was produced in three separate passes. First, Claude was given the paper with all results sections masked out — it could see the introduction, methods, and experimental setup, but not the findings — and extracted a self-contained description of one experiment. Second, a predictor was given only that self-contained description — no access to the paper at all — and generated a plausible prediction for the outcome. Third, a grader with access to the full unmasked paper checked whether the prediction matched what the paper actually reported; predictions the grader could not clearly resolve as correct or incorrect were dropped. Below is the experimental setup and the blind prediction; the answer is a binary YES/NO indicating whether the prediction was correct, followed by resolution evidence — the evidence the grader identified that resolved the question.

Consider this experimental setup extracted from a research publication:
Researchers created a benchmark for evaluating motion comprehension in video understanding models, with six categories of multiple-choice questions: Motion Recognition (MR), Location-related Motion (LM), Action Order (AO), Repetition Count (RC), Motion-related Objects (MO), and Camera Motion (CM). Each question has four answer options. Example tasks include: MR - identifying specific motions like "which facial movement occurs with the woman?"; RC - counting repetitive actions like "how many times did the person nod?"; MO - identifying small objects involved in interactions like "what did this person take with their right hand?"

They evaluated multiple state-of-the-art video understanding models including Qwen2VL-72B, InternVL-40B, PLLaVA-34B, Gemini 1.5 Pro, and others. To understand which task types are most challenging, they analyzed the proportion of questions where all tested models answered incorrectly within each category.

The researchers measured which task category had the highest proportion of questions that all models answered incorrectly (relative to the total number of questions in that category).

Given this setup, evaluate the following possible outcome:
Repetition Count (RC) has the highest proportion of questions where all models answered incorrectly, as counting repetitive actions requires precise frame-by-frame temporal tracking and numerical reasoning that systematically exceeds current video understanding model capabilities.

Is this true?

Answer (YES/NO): YES